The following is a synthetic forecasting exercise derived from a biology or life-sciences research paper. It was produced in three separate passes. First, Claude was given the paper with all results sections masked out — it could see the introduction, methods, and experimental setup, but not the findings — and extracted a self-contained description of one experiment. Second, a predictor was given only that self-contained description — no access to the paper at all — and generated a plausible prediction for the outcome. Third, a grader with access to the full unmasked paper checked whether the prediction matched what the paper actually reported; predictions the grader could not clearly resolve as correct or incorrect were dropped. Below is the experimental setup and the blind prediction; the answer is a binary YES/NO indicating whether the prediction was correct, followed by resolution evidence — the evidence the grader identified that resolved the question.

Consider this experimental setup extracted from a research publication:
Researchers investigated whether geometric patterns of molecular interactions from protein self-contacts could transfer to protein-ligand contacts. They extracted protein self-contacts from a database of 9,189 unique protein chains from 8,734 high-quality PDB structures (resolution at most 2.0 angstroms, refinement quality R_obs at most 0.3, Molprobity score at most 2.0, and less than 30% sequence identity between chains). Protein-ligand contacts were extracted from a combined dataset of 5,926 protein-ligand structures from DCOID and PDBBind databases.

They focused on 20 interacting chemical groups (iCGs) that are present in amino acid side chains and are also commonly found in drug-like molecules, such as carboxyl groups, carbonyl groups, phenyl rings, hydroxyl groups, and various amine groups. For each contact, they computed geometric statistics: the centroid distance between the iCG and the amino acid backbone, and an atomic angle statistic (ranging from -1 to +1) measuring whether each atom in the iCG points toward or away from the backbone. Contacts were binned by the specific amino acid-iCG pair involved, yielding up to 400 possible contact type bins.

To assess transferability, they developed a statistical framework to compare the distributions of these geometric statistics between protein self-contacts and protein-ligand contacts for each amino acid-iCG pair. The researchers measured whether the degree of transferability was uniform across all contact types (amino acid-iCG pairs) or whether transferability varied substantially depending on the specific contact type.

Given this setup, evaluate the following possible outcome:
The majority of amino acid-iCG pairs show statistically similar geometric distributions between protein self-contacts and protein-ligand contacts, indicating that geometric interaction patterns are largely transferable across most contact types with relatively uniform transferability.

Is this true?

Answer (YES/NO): NO